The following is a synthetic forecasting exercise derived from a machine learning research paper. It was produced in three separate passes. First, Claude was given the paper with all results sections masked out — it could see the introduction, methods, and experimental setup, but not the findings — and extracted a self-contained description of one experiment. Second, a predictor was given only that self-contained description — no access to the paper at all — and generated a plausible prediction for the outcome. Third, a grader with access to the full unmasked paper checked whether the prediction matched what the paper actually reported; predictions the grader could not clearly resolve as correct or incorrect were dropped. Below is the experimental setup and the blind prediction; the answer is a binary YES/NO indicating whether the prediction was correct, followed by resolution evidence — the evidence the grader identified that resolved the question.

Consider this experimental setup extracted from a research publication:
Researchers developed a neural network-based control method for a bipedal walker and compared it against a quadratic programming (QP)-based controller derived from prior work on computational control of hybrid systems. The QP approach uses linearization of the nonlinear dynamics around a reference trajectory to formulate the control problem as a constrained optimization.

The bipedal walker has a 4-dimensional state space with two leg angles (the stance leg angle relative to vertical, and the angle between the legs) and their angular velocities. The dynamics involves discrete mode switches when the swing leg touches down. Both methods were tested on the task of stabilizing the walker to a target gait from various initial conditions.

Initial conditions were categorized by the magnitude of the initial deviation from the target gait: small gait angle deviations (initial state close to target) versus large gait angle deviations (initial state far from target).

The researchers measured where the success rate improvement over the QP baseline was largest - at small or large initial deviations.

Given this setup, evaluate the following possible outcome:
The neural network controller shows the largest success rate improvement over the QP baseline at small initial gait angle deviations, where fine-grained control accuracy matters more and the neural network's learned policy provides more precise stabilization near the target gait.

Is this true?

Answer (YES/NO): NO